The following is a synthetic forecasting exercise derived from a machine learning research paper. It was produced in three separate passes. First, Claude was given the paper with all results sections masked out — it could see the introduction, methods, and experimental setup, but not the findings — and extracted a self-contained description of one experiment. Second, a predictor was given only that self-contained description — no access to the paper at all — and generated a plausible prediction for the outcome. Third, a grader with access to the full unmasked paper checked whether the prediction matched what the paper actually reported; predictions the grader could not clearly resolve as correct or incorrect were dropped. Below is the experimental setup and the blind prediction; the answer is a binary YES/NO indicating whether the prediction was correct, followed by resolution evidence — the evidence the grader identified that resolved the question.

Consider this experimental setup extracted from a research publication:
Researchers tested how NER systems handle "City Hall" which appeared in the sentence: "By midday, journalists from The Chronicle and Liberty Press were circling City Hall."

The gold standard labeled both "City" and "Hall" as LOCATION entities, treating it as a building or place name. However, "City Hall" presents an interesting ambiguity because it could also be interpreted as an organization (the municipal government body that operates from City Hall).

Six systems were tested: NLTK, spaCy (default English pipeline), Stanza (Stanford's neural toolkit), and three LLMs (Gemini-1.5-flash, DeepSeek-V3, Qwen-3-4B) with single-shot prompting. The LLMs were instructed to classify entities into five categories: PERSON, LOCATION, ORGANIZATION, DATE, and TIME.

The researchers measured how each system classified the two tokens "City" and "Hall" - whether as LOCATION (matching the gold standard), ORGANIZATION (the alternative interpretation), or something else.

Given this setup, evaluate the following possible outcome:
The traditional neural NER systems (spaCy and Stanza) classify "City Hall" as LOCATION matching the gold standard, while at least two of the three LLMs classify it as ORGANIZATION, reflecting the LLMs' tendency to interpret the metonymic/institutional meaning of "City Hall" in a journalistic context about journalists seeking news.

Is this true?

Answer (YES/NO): NO